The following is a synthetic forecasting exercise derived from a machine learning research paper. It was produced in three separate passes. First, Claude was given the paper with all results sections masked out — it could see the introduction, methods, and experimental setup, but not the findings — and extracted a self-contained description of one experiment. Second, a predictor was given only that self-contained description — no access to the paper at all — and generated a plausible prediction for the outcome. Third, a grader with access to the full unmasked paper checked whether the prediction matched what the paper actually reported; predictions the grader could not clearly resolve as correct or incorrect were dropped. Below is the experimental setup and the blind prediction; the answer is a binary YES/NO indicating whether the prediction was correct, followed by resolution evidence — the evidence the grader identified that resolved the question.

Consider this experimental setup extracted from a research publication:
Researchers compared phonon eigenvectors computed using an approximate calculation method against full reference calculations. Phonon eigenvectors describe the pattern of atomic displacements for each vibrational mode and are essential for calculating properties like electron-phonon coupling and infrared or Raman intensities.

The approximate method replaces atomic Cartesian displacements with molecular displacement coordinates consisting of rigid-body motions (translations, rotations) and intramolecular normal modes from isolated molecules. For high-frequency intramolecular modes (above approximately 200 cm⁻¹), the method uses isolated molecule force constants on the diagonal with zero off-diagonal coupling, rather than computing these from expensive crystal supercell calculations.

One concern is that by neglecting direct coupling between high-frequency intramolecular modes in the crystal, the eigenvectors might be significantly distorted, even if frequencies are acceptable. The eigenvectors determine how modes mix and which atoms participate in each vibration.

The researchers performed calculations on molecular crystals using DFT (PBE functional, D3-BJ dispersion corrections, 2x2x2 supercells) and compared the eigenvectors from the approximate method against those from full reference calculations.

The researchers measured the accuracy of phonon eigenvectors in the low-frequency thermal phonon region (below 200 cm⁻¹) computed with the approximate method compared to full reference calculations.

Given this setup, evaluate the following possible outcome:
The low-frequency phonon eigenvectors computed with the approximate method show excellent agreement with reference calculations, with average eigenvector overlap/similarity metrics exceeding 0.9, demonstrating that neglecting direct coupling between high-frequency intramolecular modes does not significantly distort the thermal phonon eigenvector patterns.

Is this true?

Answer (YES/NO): YES